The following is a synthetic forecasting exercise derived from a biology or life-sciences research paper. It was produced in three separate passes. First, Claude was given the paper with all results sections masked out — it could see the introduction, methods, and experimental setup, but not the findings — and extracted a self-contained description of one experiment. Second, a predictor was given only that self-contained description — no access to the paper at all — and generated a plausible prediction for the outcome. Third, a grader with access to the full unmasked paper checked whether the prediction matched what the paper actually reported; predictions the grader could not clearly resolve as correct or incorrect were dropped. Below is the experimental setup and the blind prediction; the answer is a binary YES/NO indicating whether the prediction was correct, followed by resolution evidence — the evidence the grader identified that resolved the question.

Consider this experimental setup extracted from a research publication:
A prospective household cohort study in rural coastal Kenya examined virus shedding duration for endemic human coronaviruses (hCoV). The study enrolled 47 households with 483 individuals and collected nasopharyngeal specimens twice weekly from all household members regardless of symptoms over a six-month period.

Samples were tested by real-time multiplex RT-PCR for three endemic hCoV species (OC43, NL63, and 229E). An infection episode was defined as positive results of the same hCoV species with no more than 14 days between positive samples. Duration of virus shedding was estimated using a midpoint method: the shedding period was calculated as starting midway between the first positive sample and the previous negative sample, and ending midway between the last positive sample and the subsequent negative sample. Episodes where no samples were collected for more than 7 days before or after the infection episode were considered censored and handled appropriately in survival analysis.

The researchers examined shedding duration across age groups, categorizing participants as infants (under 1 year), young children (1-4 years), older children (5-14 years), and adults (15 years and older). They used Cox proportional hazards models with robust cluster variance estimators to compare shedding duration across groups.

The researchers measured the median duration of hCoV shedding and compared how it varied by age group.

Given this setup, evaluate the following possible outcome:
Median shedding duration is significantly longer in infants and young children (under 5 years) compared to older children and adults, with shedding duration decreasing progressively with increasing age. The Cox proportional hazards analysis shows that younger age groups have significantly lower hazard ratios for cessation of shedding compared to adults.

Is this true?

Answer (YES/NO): NO